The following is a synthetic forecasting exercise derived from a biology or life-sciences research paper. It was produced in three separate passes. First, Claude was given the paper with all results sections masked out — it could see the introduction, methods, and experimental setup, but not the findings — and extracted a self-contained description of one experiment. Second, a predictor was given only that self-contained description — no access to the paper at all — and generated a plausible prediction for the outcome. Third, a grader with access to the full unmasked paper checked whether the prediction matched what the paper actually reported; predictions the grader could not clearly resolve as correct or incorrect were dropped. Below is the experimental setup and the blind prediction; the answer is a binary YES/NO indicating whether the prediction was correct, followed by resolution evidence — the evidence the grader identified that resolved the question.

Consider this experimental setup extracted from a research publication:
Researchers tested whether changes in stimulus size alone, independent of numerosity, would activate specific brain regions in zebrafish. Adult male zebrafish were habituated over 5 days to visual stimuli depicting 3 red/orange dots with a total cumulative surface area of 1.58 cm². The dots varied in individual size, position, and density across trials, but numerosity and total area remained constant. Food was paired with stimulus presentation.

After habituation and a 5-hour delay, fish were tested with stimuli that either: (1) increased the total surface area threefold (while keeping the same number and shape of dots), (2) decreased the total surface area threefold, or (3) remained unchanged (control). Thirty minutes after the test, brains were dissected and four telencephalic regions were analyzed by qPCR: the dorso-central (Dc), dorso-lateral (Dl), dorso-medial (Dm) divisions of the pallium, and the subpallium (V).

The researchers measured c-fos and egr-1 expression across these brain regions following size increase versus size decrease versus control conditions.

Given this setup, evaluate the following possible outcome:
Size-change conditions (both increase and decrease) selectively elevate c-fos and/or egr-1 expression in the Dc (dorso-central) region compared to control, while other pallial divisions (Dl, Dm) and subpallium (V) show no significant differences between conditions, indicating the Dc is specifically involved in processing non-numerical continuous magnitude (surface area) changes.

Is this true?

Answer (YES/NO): NO